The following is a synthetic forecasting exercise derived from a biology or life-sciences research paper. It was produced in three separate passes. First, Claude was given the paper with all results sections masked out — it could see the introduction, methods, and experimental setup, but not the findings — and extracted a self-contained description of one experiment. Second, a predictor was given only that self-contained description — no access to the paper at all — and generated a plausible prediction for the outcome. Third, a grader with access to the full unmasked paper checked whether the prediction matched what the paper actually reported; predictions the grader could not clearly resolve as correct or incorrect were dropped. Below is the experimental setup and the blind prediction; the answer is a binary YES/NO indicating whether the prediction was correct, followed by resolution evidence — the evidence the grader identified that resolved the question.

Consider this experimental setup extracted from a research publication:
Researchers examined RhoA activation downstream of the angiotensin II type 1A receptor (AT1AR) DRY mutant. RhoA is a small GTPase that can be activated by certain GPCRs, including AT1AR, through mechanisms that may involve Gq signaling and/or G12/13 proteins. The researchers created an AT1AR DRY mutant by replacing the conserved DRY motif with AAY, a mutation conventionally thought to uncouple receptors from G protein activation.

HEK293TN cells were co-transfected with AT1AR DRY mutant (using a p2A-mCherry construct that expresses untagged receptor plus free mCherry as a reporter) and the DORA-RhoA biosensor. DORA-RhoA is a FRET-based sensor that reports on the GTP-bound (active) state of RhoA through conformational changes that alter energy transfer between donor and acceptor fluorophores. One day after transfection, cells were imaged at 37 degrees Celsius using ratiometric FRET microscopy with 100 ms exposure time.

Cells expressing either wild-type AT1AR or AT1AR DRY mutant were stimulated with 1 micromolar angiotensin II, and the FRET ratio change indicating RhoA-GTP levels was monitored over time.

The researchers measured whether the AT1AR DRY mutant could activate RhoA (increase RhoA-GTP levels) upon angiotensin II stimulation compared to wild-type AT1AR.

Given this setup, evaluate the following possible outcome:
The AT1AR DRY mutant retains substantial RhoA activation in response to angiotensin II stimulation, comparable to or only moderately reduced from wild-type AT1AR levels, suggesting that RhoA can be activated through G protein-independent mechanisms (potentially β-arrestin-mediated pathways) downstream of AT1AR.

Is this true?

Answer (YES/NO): NO